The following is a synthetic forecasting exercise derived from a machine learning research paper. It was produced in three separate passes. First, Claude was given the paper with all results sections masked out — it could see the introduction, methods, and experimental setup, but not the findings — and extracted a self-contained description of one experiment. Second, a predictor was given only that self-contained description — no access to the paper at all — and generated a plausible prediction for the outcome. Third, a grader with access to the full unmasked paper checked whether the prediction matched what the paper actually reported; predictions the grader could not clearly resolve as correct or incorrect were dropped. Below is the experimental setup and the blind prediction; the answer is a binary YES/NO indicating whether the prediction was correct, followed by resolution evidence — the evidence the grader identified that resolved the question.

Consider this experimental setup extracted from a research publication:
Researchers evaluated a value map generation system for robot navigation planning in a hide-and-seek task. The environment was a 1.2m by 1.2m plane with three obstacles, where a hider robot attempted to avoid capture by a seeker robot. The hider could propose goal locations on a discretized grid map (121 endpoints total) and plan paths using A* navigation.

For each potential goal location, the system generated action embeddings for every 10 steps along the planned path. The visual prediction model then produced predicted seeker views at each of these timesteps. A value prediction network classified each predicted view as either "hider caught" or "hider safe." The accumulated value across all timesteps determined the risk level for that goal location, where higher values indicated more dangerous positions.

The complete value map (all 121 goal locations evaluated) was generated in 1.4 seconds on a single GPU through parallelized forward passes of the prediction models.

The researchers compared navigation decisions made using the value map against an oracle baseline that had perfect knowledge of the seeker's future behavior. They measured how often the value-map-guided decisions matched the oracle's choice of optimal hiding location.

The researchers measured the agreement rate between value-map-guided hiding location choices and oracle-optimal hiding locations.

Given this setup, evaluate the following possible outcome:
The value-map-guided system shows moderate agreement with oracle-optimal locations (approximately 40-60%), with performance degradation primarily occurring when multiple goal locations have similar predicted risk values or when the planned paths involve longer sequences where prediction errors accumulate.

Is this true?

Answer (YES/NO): NO